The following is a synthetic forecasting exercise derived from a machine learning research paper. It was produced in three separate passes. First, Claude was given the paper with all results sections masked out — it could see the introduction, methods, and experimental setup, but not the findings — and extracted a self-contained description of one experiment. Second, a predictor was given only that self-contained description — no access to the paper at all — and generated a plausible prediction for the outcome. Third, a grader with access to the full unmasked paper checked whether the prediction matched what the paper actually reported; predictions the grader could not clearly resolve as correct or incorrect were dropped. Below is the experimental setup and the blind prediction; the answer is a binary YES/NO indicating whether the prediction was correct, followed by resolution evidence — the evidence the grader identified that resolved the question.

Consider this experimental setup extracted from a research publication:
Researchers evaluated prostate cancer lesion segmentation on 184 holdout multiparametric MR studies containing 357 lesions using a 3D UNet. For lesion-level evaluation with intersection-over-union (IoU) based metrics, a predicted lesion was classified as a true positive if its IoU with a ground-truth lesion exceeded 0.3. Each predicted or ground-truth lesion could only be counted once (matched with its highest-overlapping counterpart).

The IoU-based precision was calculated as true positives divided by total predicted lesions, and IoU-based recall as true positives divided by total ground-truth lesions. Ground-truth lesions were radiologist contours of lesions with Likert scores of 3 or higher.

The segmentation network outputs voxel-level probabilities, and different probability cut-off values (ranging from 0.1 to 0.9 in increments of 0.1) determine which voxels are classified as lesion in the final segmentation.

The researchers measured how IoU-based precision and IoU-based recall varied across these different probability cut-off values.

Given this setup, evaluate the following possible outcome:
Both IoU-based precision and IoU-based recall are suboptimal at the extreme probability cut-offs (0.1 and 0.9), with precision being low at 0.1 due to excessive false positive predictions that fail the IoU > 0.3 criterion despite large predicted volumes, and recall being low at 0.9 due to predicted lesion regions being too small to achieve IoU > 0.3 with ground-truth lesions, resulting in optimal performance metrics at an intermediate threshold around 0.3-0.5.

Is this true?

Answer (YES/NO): NO